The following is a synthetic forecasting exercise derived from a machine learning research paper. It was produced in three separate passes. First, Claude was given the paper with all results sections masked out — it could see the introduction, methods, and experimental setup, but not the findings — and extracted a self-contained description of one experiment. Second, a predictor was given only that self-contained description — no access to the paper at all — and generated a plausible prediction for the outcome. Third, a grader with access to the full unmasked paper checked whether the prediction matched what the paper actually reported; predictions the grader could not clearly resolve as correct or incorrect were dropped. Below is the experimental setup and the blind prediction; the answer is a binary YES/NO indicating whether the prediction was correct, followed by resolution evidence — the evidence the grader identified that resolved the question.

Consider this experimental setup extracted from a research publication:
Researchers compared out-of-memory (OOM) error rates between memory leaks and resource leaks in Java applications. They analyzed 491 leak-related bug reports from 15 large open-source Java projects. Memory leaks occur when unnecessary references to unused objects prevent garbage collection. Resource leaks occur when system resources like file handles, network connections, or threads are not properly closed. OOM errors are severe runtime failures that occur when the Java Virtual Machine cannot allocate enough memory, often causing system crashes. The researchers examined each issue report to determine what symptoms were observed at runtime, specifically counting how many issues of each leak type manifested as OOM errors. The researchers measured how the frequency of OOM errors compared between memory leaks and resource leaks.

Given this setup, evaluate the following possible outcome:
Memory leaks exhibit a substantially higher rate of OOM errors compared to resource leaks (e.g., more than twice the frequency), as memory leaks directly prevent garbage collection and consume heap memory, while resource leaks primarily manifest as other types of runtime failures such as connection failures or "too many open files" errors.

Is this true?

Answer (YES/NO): YES